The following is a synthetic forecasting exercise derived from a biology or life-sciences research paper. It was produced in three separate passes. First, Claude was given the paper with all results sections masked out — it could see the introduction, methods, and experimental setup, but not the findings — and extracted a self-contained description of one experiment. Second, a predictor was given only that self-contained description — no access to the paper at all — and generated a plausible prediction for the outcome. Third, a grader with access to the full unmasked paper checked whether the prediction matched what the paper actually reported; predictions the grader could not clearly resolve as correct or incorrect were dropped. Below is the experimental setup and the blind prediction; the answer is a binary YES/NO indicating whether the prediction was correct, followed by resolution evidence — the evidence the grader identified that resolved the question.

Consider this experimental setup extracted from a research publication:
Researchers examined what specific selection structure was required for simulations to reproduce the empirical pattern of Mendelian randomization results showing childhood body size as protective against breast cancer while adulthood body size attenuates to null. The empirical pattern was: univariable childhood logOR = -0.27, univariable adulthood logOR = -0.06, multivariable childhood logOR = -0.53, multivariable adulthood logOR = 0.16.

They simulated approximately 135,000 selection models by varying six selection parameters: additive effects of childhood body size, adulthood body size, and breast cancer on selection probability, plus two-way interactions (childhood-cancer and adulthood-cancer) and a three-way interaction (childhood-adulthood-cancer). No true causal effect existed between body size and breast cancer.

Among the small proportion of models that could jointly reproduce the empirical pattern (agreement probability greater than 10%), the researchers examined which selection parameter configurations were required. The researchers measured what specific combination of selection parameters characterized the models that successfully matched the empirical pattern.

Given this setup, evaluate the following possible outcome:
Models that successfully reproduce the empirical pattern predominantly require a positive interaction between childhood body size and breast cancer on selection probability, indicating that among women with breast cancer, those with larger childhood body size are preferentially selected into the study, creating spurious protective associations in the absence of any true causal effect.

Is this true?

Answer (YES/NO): NO